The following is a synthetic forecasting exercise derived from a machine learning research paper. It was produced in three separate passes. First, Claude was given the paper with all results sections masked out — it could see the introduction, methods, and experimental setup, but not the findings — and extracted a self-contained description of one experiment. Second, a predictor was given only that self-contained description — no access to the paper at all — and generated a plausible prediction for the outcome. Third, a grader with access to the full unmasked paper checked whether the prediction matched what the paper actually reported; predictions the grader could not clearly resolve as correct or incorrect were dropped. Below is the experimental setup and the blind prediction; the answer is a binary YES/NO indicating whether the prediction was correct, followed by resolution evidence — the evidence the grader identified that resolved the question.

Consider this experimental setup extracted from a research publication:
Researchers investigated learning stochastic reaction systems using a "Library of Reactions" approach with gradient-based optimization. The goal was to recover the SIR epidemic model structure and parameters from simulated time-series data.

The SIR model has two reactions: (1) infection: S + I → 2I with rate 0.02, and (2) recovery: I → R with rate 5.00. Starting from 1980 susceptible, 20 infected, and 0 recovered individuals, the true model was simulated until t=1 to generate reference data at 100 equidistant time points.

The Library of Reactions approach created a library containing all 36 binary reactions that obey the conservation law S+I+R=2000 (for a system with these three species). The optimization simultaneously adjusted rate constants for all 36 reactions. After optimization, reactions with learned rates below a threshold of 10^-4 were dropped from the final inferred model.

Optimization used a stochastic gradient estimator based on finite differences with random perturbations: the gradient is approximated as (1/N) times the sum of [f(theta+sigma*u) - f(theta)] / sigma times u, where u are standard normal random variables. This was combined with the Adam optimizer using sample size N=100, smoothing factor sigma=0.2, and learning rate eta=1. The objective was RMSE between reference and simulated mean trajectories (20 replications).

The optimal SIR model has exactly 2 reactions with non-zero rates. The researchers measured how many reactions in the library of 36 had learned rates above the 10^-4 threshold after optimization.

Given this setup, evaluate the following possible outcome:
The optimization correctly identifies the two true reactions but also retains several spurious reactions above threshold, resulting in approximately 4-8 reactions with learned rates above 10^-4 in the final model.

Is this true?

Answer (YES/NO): NO